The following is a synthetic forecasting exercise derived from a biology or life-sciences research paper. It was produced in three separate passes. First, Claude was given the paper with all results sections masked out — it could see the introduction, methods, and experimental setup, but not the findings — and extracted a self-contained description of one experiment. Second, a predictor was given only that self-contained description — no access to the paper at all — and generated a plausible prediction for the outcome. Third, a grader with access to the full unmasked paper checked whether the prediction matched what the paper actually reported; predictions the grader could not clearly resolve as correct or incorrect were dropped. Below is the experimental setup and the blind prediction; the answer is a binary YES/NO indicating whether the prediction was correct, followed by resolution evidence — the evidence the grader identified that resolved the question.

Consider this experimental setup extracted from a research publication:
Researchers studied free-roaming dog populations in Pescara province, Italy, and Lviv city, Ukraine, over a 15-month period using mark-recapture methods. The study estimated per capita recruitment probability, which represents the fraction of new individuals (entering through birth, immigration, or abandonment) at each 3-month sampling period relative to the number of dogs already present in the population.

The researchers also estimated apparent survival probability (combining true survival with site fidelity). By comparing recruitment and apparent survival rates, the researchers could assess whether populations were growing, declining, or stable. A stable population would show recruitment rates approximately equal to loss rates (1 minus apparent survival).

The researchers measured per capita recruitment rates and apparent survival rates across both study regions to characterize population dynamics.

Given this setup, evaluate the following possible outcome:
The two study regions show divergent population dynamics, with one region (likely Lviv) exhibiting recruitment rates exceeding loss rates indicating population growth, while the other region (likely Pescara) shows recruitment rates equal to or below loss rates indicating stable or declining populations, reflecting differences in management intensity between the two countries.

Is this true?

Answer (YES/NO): NO